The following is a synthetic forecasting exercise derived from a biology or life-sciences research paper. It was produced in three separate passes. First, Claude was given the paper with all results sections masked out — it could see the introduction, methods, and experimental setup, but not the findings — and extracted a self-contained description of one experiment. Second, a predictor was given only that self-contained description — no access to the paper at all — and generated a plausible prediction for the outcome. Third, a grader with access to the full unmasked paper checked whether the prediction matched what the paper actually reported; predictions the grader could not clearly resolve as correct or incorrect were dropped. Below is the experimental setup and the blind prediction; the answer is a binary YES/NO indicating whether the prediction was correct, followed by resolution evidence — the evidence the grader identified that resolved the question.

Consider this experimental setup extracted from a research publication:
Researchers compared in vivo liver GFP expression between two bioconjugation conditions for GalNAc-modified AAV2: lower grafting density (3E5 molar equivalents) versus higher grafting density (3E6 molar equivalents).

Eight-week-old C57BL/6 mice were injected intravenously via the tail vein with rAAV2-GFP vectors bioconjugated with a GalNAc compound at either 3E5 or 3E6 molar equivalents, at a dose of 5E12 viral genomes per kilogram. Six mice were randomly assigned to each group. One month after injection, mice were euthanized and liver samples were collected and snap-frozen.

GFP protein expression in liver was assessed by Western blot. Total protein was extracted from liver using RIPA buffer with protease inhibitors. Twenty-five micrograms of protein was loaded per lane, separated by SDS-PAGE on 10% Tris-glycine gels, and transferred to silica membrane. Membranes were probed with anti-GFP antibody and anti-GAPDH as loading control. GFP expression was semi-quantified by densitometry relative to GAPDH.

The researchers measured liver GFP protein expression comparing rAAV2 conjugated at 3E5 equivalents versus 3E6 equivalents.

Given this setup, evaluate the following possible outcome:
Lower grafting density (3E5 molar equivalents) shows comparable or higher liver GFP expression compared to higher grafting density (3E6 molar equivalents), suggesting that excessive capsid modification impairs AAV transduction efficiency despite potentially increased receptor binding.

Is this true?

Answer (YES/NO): NO